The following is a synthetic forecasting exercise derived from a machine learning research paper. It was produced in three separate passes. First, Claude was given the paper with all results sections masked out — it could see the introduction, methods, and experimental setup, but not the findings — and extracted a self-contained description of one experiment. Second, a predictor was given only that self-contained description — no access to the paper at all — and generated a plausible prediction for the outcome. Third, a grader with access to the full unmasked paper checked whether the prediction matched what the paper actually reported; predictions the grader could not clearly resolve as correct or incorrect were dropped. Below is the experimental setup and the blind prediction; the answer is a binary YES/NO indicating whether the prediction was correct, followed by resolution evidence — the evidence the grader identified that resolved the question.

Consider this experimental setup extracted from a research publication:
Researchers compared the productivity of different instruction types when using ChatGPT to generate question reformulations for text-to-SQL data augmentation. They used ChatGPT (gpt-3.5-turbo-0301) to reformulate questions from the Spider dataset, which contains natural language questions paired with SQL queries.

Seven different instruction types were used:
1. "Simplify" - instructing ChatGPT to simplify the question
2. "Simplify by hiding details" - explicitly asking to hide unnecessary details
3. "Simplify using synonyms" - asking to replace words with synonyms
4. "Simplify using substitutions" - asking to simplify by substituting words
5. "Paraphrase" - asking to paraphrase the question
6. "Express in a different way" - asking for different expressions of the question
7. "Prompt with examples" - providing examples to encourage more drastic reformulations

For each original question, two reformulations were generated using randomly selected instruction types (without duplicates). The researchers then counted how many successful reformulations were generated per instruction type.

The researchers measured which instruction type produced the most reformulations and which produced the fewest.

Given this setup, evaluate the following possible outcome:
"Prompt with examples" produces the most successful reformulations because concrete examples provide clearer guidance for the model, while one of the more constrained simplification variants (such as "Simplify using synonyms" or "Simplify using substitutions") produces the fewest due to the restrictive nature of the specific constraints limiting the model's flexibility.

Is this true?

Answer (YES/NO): NO